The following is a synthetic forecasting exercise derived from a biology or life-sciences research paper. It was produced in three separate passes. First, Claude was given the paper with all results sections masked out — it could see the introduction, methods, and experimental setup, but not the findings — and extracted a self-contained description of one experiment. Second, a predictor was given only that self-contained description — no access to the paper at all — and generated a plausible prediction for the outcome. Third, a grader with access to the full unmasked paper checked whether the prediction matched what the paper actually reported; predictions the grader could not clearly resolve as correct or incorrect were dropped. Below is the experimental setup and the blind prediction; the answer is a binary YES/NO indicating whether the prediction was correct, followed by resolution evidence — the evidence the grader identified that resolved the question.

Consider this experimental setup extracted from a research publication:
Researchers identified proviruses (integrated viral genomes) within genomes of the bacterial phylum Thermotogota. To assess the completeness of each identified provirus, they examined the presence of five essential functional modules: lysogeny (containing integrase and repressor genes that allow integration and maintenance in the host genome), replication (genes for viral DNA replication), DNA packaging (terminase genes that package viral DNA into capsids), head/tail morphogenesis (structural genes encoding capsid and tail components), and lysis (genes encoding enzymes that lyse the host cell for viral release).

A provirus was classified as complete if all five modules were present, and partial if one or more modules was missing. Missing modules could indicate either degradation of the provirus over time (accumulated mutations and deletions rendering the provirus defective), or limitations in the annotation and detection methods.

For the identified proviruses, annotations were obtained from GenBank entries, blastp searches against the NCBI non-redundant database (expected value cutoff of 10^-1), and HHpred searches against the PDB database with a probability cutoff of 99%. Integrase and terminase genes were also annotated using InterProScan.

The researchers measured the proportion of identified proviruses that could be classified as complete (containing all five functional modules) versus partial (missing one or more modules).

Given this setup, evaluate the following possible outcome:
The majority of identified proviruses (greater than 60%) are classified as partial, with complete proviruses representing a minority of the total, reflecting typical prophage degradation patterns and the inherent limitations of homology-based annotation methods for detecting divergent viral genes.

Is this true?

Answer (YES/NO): NO